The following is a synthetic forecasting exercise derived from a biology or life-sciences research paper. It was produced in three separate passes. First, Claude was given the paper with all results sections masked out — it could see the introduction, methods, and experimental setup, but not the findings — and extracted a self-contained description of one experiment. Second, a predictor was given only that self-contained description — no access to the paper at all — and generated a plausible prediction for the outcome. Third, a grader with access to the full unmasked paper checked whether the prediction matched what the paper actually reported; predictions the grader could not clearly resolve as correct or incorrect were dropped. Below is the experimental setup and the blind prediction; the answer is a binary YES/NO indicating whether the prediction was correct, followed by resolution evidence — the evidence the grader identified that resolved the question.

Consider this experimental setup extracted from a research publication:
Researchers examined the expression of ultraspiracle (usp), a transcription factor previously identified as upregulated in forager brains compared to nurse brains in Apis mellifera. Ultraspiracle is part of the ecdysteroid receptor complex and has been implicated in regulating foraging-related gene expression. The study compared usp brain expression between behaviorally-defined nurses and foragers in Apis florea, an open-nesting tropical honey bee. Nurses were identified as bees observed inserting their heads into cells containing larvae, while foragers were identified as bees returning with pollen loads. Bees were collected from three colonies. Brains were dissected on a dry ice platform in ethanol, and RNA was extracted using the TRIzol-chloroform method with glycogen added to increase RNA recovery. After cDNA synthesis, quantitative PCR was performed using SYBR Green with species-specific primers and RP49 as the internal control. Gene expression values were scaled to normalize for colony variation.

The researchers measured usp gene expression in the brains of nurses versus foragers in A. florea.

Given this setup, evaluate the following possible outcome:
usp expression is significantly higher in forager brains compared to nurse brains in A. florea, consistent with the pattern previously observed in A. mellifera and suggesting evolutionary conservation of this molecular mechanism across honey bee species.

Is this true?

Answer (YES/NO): YES